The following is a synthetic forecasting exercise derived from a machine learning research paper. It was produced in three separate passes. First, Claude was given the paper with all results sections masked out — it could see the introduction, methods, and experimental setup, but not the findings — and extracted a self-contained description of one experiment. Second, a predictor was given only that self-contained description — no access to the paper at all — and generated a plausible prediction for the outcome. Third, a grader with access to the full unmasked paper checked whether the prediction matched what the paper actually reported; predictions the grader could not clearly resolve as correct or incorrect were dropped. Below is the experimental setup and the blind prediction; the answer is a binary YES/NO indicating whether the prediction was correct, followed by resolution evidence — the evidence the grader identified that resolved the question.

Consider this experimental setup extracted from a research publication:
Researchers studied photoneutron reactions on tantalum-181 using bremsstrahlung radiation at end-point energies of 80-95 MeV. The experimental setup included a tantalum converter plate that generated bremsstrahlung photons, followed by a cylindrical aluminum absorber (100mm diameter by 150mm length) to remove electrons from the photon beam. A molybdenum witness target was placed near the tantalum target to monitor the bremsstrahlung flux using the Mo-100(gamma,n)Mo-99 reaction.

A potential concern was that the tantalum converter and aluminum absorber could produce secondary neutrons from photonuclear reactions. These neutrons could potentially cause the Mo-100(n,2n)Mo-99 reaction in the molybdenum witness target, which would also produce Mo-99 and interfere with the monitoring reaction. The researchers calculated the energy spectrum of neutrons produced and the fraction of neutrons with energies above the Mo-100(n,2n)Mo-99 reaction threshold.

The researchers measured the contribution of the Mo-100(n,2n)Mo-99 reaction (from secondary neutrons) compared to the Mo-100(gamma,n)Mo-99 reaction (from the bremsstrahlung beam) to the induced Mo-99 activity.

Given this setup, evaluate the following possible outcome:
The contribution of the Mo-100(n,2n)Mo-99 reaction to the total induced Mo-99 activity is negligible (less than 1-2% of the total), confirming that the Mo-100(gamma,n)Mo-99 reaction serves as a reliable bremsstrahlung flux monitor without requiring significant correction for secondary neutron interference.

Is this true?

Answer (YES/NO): YES